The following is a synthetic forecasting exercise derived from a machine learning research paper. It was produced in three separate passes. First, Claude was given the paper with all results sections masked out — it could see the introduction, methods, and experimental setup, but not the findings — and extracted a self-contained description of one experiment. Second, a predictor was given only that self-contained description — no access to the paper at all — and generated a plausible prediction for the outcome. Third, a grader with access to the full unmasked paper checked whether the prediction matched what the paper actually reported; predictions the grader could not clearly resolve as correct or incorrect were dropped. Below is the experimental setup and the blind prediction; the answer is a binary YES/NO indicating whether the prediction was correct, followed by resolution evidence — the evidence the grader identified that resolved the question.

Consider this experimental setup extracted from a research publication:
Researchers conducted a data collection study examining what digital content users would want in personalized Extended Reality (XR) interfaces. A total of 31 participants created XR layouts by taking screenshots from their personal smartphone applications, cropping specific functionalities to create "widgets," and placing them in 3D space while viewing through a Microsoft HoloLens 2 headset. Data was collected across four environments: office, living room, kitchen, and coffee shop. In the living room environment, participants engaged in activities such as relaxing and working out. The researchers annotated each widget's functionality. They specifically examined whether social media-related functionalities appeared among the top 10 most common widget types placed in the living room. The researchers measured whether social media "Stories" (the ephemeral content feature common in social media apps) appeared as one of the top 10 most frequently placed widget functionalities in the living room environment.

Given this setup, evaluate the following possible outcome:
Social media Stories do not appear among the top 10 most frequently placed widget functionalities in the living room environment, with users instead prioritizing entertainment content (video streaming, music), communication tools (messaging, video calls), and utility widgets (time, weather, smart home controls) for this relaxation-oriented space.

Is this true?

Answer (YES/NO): NO